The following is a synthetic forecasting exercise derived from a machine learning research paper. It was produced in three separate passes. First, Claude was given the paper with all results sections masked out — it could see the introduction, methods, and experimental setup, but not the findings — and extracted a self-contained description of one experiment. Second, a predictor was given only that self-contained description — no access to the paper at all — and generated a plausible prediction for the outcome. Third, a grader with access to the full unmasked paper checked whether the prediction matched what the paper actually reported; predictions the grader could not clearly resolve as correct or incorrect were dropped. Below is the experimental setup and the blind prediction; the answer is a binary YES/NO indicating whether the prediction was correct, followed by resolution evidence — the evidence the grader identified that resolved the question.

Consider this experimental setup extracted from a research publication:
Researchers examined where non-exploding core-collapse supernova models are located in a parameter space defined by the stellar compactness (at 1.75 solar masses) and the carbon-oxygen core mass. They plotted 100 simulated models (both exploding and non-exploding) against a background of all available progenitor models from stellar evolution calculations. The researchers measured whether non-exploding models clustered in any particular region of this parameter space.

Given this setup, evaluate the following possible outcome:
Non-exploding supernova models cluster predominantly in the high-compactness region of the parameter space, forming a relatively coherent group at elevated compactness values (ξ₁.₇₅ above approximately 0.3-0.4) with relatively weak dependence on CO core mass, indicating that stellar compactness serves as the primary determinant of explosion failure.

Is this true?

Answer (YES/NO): NO